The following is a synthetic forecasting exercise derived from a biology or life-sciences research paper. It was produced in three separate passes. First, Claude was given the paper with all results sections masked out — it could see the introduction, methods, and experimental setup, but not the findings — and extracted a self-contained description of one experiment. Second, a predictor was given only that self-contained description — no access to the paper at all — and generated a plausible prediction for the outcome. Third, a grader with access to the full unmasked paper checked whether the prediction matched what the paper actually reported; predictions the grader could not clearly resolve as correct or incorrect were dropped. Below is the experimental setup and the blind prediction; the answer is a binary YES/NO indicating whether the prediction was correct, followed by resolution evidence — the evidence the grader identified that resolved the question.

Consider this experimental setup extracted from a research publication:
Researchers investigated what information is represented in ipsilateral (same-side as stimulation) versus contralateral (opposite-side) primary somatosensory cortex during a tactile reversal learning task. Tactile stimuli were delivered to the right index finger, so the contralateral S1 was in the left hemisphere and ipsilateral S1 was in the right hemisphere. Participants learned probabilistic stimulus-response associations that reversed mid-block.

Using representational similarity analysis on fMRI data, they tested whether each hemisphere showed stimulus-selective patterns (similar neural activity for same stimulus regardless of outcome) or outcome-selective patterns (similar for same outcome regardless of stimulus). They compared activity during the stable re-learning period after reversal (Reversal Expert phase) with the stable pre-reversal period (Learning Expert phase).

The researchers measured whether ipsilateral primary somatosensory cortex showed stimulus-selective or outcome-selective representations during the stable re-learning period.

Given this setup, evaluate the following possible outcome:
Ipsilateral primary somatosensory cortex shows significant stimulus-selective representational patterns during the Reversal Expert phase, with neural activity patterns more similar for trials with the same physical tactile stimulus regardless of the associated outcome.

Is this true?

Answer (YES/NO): NO